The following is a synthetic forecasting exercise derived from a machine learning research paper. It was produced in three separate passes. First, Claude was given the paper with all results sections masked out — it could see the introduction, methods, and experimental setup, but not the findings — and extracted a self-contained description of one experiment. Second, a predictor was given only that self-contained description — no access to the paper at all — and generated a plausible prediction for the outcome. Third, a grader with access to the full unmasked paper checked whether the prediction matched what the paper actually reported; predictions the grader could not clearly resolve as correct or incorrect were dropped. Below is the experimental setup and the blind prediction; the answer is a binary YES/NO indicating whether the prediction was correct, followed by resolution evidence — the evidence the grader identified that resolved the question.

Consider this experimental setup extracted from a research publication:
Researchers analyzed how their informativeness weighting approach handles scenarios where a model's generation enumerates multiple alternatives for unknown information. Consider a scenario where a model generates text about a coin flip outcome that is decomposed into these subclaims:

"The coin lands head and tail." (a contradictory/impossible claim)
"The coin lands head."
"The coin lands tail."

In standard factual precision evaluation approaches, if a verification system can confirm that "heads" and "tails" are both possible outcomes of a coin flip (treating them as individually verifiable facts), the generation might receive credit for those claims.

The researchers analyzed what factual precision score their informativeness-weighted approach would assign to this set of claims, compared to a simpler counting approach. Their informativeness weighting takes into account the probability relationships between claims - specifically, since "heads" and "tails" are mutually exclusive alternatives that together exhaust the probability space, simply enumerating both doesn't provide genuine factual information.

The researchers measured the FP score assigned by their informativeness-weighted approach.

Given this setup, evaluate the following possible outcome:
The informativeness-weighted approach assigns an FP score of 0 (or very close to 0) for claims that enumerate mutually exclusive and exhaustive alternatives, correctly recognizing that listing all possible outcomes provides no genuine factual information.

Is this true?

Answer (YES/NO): YES